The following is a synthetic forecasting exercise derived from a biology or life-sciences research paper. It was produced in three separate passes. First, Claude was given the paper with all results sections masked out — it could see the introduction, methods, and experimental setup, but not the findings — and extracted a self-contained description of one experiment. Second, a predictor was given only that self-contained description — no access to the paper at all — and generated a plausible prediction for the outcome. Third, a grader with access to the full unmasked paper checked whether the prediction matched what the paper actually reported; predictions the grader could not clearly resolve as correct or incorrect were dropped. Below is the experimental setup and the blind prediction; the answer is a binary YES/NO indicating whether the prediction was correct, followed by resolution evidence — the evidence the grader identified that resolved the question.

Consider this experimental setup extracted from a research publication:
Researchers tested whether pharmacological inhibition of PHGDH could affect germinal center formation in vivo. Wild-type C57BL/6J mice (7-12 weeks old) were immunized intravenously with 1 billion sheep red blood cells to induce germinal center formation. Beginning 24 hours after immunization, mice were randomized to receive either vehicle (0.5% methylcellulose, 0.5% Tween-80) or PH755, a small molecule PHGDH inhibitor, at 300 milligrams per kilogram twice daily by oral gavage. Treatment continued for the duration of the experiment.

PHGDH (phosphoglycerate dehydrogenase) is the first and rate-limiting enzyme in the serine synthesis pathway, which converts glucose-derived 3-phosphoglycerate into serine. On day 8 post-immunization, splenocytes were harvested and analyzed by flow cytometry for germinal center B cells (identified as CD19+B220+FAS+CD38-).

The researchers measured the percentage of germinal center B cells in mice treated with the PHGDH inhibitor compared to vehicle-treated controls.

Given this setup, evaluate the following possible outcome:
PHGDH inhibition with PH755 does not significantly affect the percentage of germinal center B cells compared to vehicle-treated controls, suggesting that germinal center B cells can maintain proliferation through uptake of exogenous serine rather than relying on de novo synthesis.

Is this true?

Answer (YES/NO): NO